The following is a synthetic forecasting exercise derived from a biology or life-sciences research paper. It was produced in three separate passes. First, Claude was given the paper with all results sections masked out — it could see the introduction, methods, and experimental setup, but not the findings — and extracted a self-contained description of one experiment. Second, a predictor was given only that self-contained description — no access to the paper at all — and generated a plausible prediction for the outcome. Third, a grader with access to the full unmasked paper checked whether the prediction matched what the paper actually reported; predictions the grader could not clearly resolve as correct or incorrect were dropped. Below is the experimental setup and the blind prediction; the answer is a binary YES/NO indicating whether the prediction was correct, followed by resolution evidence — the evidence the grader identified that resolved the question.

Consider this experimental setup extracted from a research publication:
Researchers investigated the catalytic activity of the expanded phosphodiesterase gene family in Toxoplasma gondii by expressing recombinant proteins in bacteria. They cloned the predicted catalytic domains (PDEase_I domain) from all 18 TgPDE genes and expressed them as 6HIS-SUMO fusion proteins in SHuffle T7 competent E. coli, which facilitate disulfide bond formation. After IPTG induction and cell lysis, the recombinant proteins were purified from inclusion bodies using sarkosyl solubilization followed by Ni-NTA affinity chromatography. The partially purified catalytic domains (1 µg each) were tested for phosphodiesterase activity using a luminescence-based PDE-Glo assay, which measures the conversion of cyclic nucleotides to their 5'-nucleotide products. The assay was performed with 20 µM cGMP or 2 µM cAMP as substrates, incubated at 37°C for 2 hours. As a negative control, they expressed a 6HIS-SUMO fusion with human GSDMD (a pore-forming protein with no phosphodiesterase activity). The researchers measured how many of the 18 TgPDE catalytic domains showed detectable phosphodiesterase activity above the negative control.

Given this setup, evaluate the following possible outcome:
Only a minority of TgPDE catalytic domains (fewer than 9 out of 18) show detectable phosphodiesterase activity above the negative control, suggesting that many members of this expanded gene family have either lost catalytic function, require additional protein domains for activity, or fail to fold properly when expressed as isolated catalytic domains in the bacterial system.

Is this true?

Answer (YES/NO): NO